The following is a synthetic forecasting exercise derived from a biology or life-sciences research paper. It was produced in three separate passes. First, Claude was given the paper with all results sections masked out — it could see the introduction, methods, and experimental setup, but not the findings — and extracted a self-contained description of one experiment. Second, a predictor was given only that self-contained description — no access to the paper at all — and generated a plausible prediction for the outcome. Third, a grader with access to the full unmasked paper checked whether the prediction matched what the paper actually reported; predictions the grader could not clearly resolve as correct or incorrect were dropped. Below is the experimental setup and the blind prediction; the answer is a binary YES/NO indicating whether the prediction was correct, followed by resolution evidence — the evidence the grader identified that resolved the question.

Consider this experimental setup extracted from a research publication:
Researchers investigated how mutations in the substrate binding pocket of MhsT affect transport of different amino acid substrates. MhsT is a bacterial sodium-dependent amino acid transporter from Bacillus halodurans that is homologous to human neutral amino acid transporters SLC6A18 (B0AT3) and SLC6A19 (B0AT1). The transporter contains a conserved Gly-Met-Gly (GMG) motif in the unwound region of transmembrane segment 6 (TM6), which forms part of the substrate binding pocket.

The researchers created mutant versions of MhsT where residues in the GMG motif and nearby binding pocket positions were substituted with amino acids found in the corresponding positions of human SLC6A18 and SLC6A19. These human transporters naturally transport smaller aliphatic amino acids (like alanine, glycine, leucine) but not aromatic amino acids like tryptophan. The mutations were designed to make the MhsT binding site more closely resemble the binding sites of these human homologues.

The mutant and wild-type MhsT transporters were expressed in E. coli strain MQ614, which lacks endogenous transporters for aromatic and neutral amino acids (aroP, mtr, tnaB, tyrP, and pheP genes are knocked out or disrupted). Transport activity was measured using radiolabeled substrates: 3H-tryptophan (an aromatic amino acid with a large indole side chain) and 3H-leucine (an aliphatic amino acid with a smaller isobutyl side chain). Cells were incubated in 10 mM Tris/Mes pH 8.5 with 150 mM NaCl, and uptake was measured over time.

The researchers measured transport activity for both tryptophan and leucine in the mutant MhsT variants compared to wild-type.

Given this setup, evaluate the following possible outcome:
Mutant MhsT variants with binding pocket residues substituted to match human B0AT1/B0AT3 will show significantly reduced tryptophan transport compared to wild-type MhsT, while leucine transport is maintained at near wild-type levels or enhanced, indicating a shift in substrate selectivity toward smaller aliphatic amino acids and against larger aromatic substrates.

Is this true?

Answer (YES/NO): YES